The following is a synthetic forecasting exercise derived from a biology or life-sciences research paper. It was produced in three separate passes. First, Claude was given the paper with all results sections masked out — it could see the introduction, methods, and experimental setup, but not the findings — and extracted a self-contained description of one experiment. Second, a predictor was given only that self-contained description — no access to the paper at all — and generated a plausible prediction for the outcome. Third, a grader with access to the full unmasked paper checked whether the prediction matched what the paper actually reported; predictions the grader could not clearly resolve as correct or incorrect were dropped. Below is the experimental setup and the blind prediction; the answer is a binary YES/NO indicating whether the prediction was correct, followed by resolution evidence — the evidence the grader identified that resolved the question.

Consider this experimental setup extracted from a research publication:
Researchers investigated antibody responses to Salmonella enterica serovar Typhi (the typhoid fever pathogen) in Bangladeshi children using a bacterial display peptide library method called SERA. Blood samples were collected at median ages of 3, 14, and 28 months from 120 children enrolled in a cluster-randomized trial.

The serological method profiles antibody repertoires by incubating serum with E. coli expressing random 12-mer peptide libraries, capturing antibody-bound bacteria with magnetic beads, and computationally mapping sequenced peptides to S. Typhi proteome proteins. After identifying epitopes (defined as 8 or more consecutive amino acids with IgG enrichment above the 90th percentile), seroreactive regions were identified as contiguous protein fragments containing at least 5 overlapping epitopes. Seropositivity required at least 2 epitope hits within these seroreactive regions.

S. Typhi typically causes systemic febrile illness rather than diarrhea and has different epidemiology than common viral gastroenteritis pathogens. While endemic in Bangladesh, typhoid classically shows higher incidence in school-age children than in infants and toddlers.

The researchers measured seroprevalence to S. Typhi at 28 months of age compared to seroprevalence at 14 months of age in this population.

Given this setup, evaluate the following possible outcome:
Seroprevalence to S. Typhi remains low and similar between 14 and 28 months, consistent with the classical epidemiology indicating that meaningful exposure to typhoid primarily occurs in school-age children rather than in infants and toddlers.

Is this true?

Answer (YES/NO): YES